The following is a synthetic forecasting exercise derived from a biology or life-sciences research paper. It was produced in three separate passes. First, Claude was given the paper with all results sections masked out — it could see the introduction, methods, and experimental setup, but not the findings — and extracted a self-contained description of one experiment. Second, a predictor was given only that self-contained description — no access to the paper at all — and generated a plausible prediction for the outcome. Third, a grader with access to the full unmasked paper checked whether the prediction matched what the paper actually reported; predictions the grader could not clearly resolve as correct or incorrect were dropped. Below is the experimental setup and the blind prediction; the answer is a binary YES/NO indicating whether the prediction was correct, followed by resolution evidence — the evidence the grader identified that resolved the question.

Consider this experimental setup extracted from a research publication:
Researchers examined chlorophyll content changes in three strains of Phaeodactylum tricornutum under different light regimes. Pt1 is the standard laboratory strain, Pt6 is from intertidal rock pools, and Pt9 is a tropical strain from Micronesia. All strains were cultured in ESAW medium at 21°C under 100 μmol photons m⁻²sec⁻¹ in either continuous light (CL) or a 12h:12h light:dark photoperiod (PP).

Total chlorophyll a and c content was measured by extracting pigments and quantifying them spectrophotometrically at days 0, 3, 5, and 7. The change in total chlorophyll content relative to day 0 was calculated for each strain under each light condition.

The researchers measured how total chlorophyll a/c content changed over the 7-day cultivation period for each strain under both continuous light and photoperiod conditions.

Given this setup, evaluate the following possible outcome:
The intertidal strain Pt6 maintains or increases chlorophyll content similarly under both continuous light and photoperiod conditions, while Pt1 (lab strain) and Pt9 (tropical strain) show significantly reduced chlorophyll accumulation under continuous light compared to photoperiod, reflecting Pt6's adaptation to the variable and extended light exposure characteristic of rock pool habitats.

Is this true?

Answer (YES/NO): NO